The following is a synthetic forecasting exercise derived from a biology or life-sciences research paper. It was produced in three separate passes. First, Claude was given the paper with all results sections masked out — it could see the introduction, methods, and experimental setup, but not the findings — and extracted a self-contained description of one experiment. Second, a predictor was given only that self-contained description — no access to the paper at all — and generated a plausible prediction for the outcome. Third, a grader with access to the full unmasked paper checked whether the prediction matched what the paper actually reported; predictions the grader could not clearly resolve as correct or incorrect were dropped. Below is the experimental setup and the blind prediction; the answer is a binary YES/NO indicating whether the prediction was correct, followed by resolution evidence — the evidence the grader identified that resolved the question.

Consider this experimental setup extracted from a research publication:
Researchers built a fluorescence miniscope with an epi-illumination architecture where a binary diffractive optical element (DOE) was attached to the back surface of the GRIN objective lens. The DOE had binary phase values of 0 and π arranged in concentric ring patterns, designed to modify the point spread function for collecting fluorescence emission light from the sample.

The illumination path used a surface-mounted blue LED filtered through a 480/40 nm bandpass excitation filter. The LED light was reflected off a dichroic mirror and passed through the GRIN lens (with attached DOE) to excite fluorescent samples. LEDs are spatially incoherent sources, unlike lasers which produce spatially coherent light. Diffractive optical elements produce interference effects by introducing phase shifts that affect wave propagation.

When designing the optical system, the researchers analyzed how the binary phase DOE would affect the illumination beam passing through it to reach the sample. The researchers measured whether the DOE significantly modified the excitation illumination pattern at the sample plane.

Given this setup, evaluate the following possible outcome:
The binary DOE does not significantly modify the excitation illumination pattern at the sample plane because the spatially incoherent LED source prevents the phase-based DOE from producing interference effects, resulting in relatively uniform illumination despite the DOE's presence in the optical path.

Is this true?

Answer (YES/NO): YES